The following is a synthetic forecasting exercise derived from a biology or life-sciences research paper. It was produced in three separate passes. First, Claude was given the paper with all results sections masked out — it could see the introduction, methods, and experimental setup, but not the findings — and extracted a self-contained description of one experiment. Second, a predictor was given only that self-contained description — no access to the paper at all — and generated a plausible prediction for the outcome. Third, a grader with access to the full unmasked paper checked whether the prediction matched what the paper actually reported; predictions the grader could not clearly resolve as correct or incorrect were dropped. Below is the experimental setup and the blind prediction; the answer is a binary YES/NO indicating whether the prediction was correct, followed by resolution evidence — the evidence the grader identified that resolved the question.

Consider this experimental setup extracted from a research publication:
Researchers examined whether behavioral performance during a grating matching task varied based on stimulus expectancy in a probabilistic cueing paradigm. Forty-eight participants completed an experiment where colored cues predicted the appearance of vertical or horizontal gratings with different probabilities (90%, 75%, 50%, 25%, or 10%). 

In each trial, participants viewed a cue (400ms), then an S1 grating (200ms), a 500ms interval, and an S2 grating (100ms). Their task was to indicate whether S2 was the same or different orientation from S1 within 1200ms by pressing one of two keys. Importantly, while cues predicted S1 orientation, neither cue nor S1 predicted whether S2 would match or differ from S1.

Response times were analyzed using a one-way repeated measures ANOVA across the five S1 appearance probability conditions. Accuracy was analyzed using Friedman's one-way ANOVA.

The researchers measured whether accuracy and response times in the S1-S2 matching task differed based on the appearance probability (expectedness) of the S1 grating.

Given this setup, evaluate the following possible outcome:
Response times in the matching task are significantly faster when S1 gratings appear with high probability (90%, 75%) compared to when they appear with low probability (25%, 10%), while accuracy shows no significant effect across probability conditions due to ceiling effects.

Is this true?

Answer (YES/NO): NO